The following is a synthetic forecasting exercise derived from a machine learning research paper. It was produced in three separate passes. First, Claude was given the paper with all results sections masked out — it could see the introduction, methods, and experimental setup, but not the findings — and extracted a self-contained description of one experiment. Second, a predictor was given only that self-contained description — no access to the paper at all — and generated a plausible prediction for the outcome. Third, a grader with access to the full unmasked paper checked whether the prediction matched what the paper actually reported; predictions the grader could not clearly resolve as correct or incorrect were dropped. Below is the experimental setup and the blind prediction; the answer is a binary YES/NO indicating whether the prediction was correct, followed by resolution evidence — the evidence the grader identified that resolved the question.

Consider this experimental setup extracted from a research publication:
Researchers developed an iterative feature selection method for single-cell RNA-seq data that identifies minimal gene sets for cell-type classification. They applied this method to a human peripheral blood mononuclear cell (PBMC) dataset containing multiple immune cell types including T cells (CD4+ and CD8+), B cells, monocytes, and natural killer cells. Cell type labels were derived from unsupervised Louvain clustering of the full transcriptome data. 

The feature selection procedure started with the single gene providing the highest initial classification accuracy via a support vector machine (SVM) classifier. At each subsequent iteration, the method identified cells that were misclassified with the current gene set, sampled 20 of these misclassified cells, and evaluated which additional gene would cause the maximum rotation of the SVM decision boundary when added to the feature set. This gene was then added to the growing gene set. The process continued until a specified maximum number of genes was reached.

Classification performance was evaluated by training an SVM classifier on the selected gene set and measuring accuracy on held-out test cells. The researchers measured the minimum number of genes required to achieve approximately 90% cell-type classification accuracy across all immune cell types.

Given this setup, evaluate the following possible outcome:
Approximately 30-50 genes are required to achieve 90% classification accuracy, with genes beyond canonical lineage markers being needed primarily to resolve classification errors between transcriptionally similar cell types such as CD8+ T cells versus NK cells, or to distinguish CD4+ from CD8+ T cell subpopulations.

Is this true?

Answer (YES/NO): NO